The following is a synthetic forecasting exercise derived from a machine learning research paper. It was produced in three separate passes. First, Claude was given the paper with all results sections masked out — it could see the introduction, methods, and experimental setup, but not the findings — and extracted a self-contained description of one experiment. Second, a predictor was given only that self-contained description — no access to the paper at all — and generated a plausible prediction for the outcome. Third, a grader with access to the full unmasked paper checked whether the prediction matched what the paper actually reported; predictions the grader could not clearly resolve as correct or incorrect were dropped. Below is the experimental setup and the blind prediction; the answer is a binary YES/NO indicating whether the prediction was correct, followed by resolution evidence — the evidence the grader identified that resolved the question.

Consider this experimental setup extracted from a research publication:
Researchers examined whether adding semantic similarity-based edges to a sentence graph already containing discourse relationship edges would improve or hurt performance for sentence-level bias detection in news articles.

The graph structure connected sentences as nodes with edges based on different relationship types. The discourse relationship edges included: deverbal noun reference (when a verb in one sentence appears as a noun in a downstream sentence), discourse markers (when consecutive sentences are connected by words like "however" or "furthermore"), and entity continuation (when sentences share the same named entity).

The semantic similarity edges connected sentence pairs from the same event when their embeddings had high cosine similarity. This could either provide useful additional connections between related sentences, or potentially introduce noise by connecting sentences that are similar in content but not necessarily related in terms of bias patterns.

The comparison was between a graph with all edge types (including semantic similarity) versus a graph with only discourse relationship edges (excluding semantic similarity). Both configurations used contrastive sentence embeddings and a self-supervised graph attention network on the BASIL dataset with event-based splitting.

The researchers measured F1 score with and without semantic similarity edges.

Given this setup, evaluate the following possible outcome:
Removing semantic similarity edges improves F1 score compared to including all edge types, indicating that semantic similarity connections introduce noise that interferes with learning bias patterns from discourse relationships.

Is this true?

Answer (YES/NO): NO